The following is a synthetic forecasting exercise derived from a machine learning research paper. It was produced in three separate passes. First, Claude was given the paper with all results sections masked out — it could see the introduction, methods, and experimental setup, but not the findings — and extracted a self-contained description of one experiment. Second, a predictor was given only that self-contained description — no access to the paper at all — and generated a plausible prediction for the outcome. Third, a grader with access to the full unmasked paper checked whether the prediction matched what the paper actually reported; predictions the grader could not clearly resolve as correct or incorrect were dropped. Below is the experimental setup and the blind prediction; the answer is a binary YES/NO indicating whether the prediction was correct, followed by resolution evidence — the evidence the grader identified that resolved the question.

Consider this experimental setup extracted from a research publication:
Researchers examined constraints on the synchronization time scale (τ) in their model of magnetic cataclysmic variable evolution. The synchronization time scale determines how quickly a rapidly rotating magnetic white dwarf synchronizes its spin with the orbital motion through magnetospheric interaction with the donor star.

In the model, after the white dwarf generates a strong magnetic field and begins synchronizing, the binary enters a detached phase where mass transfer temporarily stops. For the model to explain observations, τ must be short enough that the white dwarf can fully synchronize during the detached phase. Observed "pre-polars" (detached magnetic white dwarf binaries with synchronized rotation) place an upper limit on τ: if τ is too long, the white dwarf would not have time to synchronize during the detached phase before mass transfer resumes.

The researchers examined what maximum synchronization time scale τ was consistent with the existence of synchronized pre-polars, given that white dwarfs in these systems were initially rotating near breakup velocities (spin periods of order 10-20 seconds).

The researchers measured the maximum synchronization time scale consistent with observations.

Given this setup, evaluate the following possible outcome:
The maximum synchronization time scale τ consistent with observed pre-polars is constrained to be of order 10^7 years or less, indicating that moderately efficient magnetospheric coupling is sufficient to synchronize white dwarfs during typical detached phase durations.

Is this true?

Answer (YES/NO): YES